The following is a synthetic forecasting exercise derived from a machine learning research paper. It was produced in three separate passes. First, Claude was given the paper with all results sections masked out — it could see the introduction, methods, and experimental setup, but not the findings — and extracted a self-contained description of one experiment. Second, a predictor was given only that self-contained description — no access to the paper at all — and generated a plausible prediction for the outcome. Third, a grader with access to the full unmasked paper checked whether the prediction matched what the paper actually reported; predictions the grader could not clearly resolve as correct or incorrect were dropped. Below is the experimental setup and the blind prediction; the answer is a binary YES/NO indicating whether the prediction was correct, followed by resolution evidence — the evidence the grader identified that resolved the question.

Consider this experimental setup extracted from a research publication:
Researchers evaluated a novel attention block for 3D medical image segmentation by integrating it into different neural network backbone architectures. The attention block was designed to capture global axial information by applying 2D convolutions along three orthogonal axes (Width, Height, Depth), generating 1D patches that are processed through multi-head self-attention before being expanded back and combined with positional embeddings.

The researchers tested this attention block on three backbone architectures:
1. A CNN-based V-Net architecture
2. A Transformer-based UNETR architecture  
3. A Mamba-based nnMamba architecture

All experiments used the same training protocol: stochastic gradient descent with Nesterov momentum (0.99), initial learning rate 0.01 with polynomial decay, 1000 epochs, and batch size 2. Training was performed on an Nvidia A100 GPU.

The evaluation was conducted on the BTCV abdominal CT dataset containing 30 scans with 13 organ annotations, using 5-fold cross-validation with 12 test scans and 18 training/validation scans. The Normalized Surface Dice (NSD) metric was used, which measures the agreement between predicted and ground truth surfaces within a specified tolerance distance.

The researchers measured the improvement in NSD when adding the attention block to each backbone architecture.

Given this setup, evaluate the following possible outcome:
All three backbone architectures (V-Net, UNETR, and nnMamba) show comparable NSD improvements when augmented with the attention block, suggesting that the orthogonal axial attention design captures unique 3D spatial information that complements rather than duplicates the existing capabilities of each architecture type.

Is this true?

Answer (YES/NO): NO